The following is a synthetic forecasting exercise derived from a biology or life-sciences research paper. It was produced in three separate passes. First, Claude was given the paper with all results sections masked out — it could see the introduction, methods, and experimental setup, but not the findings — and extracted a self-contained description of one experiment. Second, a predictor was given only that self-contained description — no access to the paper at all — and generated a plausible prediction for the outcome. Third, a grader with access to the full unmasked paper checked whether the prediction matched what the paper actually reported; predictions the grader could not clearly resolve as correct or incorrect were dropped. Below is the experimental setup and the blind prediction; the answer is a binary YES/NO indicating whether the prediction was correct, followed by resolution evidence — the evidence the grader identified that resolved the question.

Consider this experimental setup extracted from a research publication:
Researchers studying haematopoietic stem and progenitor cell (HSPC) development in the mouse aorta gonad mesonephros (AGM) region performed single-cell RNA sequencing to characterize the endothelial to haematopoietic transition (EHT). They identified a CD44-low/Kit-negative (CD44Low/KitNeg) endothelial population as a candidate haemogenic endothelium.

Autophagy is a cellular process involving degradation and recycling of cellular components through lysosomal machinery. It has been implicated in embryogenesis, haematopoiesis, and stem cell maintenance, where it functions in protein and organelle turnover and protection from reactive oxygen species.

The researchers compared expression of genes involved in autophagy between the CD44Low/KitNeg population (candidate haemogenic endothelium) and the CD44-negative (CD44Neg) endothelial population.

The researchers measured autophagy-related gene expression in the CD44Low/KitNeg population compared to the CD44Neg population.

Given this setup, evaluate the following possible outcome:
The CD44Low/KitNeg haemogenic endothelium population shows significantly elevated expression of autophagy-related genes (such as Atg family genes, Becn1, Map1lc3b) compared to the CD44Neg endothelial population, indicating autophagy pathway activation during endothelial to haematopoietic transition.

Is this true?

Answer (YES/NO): YES